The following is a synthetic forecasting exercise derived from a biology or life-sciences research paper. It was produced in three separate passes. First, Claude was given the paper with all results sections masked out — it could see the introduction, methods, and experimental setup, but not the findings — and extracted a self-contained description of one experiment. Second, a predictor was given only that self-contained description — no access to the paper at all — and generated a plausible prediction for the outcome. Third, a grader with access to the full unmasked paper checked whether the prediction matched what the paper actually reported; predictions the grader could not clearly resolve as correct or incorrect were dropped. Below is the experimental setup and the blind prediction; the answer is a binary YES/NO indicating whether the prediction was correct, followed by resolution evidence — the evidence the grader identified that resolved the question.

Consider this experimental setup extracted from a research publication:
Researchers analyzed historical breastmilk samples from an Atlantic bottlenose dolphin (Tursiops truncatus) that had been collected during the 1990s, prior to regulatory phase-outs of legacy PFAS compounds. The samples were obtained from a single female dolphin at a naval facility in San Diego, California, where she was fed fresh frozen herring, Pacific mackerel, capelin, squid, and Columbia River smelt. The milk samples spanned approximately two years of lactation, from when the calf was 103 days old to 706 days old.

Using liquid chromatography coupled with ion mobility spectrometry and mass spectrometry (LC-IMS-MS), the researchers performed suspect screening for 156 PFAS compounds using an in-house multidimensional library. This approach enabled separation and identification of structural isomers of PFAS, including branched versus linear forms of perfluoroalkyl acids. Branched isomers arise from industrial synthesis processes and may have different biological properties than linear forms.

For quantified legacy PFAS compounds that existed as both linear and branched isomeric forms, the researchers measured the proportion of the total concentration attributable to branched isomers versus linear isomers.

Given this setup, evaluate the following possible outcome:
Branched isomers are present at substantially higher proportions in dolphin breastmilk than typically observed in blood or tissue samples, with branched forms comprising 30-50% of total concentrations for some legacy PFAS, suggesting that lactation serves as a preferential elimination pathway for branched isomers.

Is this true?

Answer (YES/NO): NO